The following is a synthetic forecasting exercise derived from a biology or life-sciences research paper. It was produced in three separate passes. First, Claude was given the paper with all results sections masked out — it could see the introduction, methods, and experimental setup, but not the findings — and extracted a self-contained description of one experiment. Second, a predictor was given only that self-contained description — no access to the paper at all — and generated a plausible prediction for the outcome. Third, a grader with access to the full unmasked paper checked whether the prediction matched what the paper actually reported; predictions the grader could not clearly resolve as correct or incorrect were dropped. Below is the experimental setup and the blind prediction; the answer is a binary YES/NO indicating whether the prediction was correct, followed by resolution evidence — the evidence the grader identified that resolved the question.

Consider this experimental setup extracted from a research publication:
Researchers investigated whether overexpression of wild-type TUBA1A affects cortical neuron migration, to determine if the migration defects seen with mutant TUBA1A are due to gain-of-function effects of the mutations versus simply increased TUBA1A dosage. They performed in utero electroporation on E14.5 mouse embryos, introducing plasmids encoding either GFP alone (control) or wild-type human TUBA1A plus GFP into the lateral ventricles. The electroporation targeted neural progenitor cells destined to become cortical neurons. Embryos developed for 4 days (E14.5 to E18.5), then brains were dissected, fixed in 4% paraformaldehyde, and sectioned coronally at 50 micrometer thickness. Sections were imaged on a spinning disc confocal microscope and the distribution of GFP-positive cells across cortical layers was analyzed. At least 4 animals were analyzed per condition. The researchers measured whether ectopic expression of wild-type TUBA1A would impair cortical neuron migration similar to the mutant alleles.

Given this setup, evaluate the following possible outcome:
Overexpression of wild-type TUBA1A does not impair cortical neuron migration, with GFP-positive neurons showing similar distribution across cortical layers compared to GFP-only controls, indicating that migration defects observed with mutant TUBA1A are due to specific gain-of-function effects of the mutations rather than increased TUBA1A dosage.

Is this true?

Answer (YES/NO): YES